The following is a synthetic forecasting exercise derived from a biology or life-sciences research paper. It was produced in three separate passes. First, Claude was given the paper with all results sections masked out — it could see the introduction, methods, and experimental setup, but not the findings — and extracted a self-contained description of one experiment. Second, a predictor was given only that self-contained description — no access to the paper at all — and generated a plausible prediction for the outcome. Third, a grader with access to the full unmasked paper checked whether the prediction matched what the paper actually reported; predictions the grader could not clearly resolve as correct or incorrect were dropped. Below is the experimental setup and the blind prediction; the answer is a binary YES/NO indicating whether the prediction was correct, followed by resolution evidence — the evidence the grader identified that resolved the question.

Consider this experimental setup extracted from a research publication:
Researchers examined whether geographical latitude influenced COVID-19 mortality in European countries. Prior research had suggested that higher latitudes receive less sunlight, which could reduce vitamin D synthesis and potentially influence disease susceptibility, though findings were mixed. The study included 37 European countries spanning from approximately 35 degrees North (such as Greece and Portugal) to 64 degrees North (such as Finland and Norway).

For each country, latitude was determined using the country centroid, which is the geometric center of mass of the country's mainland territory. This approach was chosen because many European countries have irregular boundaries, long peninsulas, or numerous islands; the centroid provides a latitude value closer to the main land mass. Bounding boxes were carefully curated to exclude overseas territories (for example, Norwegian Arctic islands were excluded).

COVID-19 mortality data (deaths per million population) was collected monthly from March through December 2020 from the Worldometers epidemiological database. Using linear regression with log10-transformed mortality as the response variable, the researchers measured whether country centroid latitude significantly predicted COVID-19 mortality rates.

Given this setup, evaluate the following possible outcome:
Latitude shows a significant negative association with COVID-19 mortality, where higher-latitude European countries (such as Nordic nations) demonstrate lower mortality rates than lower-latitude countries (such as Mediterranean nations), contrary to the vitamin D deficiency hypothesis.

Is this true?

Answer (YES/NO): NO